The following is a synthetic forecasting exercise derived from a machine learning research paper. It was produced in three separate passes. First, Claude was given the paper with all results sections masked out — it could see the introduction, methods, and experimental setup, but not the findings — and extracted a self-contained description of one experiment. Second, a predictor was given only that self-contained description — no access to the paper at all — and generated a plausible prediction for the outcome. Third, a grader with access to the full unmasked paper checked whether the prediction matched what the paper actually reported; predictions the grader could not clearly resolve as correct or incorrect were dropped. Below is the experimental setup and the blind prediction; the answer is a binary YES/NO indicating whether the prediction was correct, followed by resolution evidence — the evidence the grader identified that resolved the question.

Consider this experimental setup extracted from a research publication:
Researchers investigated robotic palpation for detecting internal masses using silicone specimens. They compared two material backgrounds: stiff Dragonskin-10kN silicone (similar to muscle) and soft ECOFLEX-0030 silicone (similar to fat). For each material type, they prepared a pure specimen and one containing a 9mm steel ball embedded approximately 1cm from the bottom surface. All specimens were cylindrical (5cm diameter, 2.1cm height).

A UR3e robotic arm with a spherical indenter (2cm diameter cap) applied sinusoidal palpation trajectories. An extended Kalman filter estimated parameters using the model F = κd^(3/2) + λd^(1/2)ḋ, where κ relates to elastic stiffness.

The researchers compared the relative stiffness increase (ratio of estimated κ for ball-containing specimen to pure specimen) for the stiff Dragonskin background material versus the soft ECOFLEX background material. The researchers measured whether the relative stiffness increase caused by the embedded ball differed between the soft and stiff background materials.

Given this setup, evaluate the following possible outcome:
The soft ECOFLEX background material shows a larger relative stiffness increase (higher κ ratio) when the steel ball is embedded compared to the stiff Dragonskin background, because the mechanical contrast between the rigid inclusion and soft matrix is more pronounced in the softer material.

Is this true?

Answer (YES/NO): YES